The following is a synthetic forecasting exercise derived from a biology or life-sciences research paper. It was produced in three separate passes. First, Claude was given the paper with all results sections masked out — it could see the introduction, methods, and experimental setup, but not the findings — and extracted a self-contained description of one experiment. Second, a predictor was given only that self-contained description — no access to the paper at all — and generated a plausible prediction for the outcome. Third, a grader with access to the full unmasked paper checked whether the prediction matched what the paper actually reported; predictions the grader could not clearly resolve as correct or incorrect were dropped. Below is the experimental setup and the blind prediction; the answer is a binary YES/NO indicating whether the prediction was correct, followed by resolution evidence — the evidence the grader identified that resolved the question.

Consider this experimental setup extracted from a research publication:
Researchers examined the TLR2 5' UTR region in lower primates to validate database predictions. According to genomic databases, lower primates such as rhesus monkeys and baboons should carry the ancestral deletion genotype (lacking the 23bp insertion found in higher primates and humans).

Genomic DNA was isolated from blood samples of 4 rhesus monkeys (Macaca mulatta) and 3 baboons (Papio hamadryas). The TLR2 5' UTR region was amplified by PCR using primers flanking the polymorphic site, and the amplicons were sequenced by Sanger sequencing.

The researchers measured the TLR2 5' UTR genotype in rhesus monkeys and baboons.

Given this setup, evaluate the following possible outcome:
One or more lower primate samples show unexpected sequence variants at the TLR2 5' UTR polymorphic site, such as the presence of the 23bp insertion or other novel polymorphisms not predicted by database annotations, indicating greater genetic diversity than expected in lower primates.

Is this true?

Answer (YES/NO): NO